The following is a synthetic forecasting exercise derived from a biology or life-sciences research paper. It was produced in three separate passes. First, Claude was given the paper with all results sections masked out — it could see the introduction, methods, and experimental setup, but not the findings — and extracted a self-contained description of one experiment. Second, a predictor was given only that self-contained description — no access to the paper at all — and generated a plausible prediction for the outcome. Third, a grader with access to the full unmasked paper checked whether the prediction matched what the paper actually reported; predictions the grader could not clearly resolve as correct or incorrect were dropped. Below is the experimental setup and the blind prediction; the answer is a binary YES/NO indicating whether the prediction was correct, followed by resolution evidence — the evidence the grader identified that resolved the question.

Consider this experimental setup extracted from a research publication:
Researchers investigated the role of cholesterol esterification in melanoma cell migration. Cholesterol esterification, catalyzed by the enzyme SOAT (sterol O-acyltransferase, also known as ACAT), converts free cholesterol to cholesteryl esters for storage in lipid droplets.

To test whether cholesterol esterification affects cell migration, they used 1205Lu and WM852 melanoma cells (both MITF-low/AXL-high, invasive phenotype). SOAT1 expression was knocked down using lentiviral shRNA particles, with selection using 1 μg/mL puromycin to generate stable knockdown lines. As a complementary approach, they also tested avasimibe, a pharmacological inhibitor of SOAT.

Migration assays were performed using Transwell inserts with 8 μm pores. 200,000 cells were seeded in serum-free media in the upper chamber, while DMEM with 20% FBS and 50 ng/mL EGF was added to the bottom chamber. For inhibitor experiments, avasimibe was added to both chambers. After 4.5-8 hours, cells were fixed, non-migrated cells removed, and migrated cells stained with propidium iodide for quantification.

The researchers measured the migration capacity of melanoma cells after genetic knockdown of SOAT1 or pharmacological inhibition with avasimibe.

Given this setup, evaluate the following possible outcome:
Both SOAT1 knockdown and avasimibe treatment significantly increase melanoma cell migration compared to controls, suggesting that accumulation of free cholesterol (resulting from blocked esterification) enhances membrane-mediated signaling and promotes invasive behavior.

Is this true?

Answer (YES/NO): NO